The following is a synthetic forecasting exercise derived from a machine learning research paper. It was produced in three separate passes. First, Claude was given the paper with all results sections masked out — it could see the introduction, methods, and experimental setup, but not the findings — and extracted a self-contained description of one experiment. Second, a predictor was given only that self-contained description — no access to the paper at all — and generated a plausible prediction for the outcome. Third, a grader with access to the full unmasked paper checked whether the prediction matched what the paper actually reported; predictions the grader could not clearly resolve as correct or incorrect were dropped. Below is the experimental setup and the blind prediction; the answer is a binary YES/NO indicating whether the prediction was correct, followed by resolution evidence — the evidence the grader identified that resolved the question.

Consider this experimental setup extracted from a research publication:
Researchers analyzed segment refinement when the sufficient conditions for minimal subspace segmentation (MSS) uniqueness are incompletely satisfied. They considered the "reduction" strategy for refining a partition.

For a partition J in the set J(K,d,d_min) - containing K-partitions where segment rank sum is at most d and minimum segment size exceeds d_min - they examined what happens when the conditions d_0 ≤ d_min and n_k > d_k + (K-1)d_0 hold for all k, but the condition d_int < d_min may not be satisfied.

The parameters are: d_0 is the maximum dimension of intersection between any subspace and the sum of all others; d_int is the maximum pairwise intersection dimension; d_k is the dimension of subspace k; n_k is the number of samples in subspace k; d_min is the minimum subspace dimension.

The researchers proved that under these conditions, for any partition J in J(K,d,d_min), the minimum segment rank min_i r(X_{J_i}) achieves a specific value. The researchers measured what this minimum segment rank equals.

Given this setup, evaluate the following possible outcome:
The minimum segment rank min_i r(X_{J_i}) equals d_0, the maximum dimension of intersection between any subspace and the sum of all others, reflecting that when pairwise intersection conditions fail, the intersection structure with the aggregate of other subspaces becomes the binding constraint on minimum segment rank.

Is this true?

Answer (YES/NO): NO